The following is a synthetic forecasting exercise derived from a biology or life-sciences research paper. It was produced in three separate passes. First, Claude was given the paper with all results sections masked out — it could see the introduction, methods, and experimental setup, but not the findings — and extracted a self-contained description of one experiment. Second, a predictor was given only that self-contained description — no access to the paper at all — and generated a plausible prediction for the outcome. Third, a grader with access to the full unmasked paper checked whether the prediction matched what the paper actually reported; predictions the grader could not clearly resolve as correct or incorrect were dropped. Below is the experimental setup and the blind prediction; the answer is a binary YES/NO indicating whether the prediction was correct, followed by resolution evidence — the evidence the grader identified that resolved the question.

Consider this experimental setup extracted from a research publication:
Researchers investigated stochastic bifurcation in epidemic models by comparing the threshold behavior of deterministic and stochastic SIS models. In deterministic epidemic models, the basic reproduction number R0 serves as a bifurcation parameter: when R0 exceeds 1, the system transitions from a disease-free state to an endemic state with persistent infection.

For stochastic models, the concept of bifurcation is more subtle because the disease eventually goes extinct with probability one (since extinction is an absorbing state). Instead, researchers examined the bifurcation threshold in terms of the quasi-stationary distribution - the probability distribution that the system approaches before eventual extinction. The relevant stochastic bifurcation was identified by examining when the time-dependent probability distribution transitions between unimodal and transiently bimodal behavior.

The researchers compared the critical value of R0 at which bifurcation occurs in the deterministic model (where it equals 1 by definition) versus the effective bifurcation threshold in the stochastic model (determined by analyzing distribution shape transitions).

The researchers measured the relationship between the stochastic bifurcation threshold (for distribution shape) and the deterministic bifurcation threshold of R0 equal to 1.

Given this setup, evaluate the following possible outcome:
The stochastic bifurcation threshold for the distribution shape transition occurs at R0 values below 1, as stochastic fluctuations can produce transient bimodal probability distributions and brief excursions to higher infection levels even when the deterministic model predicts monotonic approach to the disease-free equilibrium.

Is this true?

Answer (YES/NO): NO